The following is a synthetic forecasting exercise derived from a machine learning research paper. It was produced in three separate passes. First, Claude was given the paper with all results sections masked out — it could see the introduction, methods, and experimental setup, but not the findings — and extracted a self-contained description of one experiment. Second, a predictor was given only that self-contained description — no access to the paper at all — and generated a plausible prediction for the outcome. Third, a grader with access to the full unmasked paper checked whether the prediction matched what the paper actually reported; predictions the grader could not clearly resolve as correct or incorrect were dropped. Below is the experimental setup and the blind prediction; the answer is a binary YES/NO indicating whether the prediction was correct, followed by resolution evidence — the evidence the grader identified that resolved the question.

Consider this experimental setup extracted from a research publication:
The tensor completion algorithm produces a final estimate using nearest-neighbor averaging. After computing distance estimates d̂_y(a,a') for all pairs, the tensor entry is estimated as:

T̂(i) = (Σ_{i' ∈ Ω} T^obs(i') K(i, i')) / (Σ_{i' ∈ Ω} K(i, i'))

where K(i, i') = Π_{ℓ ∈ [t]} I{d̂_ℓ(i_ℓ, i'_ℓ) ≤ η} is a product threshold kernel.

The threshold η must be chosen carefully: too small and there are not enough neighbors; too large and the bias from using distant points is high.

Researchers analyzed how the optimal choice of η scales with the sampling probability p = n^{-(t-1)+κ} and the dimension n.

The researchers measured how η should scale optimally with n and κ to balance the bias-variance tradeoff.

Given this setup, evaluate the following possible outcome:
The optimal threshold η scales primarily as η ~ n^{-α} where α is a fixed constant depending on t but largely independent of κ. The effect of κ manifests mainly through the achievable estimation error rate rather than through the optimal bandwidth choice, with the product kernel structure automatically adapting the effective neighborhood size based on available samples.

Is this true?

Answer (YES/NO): NO